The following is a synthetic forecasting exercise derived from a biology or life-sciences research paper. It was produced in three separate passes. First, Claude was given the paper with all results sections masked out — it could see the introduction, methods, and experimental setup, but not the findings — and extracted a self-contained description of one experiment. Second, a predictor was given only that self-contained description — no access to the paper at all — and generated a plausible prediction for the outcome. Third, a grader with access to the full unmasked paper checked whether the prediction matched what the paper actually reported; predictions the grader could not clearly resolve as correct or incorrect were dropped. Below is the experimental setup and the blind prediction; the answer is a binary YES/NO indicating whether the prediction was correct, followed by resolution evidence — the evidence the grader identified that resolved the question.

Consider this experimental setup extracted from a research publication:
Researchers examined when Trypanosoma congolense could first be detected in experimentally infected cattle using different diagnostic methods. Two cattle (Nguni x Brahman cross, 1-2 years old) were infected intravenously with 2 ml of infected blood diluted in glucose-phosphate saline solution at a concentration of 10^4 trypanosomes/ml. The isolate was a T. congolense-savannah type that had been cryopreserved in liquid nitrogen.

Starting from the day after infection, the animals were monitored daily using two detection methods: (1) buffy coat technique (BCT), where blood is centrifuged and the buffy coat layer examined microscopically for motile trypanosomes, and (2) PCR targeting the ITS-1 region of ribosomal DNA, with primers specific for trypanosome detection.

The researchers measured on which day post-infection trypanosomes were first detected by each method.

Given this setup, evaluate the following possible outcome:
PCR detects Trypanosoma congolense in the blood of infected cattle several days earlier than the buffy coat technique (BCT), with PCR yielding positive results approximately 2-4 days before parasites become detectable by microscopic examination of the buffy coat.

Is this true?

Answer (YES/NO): YES